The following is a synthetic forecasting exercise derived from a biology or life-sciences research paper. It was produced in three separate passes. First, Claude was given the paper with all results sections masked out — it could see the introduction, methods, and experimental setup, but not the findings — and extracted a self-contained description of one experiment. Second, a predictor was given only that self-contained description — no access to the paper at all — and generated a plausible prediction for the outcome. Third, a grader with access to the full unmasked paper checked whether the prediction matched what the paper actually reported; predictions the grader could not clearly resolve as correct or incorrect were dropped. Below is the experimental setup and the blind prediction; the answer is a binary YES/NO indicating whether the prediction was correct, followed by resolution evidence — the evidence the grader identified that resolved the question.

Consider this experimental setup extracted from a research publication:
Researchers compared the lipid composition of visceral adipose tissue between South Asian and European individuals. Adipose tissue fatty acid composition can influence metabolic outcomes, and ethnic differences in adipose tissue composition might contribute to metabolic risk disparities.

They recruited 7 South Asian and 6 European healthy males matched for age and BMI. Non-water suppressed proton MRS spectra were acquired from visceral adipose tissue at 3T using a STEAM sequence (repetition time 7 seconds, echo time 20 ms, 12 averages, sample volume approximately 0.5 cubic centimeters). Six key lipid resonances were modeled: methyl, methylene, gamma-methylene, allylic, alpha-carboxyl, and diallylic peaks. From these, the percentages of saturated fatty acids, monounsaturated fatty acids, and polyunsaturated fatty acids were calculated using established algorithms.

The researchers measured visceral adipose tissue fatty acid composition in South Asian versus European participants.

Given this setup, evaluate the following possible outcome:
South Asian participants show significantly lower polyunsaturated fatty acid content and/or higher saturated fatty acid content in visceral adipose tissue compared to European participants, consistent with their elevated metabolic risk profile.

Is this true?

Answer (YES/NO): NO